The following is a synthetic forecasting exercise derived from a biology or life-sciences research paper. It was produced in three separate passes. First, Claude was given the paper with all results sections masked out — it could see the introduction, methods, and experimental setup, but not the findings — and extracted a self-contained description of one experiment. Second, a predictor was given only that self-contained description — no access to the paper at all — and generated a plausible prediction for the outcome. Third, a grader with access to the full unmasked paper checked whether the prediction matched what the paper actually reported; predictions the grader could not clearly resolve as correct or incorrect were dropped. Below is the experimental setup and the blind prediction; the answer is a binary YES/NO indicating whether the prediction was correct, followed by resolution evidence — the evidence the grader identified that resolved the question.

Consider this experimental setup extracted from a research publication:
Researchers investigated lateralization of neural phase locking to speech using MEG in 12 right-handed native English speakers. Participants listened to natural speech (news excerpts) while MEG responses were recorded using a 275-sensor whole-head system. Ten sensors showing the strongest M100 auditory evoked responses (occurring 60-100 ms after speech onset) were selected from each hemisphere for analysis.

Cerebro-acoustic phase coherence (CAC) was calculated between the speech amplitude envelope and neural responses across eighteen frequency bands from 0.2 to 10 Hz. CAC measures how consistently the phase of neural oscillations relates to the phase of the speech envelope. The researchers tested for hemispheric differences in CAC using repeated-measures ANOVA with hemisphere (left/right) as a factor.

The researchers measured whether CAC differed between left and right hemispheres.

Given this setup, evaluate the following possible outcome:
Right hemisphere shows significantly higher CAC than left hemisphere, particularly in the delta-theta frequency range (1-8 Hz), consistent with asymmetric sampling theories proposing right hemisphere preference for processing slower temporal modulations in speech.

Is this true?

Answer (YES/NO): NO